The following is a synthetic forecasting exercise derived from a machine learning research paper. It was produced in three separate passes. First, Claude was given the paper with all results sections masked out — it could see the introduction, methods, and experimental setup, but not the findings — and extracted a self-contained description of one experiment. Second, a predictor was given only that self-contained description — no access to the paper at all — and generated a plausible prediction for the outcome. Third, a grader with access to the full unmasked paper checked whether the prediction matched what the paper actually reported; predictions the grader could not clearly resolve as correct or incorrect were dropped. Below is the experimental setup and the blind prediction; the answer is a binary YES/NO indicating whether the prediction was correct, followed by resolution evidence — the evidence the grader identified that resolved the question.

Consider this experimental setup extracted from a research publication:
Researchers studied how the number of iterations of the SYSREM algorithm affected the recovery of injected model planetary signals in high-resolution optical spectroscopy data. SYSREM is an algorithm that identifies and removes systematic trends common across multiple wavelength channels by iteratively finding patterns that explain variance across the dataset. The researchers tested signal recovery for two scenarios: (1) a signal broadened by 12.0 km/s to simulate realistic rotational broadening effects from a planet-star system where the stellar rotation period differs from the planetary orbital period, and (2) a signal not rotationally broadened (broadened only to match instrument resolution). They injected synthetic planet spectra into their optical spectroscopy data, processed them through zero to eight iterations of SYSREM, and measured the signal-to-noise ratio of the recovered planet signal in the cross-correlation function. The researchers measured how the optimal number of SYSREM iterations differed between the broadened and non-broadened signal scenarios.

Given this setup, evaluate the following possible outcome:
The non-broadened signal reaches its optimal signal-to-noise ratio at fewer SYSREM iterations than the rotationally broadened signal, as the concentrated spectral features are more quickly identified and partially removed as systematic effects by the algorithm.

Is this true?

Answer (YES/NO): NO